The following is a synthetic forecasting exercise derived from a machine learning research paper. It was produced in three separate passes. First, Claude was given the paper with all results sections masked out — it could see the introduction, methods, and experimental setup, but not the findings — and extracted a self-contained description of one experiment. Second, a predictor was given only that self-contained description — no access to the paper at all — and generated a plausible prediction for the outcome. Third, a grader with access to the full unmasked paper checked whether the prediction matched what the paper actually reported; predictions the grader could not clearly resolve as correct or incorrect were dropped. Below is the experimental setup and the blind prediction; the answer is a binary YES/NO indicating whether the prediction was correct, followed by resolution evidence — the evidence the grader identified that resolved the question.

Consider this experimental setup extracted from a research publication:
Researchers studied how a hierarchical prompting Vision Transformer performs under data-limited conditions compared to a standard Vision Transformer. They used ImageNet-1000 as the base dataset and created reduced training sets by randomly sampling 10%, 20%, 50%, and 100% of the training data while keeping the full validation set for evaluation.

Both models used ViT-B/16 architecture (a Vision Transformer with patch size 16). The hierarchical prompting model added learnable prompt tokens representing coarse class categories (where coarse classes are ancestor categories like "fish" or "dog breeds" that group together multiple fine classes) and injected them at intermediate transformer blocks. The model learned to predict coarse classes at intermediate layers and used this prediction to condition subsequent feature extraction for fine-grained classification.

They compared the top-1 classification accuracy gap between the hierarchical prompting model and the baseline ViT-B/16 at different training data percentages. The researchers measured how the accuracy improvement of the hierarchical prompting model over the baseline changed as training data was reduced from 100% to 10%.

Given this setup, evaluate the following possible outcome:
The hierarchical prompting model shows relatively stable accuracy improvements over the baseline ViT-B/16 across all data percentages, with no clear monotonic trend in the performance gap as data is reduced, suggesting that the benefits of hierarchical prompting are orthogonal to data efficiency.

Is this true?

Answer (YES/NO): NO